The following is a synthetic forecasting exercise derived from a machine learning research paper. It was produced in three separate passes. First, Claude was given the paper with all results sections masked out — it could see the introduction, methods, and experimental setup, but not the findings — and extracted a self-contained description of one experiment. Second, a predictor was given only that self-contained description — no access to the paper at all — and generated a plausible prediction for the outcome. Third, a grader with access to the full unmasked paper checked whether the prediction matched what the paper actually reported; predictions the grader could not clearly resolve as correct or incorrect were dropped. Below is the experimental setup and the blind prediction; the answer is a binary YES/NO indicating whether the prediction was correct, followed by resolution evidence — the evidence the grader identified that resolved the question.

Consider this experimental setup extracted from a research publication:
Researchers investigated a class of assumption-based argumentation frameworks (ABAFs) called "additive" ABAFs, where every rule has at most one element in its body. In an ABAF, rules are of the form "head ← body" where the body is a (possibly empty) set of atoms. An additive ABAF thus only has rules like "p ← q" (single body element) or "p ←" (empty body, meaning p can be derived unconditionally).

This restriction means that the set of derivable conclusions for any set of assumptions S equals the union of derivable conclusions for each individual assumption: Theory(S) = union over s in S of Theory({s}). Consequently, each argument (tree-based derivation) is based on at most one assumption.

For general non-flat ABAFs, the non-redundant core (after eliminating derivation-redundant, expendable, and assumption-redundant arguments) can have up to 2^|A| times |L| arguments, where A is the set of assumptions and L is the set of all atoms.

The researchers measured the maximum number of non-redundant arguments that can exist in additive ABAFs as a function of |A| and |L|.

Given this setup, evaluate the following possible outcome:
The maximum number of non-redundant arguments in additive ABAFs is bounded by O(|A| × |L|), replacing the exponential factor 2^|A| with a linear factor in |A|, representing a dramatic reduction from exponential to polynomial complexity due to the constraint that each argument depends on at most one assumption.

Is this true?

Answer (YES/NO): YES